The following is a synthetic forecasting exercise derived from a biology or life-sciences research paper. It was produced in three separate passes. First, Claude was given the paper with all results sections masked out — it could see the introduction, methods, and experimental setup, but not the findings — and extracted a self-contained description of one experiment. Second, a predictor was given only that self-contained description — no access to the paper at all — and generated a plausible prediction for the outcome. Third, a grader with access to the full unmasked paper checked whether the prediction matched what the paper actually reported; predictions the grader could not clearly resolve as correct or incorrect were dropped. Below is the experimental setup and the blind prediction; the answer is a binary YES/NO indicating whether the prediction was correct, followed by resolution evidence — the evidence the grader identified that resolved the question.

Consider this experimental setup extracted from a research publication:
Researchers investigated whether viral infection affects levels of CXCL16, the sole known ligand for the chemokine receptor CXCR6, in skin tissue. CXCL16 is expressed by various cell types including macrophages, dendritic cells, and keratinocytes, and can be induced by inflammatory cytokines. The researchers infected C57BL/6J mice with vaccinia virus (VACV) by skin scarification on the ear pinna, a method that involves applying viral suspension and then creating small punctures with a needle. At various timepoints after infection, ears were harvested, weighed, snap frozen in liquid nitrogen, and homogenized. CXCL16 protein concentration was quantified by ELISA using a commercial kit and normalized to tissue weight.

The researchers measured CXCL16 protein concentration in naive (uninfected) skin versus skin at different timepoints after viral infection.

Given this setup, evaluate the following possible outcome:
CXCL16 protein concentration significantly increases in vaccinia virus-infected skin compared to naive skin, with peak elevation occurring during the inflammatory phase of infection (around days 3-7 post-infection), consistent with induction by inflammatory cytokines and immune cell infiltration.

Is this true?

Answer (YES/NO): YES